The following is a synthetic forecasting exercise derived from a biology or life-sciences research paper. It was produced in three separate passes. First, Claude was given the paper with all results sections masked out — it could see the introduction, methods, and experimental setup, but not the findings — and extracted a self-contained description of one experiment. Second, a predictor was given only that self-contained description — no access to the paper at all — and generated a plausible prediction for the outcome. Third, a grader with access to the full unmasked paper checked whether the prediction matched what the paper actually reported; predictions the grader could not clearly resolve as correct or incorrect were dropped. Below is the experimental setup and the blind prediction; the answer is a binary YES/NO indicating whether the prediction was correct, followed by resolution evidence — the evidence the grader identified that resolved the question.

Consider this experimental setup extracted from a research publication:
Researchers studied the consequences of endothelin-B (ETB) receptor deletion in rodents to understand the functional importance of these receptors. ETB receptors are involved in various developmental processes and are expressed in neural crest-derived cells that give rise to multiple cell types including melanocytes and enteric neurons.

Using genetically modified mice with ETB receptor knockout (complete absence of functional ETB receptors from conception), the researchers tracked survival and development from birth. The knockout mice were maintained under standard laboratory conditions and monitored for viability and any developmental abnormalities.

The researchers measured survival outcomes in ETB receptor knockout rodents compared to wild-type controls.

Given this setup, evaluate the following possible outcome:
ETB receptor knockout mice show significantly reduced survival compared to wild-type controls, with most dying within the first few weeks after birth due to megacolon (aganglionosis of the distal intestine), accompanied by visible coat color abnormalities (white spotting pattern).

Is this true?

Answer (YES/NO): NO